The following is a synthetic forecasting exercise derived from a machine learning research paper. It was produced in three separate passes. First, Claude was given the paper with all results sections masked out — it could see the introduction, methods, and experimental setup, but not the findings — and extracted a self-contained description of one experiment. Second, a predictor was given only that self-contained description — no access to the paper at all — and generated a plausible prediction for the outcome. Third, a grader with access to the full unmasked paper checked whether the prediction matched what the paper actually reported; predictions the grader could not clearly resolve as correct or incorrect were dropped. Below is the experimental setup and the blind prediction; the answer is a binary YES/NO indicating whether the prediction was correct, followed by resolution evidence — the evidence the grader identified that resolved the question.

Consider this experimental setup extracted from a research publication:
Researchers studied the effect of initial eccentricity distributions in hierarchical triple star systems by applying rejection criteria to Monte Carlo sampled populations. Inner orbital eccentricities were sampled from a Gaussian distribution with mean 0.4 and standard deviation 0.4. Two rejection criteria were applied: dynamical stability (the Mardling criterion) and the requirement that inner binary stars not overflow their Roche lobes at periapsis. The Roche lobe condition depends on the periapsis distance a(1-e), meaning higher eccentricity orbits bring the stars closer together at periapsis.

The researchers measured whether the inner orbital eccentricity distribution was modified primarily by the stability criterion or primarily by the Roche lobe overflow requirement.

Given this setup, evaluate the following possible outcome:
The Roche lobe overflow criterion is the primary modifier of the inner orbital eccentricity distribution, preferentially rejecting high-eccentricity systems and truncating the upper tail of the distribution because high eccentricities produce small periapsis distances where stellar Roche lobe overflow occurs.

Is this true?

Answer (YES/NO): YES